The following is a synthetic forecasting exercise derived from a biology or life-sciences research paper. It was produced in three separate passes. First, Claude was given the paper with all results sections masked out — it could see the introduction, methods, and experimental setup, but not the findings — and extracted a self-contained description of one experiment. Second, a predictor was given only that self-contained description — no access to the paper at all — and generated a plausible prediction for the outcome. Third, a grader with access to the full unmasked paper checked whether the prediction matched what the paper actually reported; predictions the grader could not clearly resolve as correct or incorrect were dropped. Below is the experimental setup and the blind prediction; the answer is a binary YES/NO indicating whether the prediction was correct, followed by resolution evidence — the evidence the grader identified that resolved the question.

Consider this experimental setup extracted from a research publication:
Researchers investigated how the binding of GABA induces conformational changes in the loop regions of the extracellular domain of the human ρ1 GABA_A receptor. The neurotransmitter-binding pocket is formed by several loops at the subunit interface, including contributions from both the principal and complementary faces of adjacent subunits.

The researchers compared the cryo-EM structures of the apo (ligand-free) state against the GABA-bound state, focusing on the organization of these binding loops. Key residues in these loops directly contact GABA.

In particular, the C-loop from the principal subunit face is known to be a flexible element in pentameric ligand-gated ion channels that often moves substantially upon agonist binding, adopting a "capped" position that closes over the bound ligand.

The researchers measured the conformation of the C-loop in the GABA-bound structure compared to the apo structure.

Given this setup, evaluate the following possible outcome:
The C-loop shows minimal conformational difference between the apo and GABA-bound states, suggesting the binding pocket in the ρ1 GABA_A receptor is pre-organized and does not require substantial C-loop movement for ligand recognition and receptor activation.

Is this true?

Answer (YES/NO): NO